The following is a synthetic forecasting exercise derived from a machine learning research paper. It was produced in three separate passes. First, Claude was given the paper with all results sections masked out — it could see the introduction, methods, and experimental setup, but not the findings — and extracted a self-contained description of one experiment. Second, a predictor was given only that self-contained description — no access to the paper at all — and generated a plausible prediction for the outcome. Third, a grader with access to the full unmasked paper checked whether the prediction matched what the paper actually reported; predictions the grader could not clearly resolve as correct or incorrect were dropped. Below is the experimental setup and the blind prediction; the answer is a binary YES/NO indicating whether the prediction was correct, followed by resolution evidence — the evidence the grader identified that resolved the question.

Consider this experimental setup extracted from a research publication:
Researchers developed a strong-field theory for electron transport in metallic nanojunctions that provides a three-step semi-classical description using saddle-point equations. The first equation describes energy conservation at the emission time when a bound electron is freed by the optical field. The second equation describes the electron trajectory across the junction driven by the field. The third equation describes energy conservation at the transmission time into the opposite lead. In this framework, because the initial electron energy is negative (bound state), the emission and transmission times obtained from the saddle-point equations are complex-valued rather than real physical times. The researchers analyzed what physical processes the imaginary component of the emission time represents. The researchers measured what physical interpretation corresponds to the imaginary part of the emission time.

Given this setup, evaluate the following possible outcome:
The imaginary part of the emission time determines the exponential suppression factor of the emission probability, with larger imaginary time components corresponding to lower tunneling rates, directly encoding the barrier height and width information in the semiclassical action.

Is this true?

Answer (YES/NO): NO